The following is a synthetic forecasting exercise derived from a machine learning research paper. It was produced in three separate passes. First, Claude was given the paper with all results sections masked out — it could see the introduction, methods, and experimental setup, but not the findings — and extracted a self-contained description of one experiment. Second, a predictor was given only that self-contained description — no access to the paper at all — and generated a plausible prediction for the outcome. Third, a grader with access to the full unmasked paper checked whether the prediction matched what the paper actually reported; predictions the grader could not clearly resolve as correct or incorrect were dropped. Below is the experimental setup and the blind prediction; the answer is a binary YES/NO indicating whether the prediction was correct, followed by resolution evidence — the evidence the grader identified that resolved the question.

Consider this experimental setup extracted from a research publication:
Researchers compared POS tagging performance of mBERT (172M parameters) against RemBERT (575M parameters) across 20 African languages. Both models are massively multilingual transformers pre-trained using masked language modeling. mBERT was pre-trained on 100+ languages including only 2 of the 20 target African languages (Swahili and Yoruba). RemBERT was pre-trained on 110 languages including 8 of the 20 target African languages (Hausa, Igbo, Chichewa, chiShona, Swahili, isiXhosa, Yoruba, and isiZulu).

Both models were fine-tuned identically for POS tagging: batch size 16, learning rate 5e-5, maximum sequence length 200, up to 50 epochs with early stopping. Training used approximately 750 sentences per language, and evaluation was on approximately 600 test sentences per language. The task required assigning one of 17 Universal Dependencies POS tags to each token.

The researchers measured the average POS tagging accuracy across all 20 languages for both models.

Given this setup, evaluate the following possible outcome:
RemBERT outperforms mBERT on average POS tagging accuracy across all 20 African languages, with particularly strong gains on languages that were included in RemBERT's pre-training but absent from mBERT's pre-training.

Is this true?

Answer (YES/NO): NO